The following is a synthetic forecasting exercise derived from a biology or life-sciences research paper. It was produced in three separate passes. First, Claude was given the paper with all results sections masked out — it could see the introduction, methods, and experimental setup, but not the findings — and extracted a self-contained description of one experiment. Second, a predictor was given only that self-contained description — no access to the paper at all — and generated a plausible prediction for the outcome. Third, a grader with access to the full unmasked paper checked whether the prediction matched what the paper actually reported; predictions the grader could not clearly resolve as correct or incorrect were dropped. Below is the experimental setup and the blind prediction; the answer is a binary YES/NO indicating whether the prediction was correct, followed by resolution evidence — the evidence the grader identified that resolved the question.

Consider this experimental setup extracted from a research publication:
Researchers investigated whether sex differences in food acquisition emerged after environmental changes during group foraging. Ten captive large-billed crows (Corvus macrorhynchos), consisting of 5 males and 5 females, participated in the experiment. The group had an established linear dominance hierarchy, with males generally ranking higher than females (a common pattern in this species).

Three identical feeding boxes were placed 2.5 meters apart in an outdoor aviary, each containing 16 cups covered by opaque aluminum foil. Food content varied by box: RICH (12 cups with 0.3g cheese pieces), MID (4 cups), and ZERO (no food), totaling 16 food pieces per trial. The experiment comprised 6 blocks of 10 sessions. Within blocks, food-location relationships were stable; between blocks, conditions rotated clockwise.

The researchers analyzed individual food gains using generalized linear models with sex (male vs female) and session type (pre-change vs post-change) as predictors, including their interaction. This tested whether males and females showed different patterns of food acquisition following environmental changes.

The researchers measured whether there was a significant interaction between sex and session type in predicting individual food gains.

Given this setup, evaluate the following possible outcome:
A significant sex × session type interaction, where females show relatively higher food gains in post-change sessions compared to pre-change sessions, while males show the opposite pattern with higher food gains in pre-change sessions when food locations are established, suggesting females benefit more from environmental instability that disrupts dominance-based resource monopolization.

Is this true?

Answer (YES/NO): NO